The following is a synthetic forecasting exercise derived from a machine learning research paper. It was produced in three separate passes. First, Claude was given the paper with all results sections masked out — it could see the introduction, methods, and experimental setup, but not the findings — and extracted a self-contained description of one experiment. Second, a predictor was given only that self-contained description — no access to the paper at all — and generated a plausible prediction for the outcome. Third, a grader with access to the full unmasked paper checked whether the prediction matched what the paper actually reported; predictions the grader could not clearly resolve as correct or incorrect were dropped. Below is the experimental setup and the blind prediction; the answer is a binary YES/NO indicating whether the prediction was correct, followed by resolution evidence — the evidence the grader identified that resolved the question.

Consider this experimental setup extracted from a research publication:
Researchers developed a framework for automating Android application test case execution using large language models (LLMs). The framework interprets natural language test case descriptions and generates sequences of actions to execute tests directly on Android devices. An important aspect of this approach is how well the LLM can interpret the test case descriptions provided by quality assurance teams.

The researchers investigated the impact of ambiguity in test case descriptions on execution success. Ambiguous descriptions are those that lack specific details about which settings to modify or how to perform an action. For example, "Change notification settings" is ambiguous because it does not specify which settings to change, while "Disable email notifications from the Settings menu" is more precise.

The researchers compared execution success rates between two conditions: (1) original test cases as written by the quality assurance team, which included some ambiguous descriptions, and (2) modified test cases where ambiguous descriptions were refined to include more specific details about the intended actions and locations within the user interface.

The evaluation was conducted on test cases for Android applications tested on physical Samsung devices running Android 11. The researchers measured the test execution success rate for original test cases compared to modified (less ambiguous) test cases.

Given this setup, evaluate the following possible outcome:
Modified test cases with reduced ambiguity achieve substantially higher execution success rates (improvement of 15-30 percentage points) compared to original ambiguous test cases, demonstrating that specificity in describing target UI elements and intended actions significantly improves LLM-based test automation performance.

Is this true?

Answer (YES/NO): NO